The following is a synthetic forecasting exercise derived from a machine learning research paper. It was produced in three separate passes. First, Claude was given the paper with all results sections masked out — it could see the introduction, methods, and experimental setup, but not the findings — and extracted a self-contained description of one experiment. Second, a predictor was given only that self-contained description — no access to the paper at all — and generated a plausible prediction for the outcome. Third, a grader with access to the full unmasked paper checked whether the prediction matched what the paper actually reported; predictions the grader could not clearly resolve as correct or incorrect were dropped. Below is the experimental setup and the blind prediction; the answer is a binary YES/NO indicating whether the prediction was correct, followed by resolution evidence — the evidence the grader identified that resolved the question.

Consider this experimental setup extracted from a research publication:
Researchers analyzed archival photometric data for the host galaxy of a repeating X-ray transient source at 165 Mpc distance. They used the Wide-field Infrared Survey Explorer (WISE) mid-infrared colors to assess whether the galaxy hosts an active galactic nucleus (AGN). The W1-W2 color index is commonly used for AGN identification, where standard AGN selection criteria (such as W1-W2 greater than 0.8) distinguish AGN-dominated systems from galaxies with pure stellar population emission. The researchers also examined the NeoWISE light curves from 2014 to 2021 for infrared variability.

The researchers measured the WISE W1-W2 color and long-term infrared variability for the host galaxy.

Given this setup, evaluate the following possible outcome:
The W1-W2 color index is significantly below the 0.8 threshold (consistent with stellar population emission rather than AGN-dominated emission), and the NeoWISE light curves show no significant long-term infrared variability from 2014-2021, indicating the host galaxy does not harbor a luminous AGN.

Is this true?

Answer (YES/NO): YES